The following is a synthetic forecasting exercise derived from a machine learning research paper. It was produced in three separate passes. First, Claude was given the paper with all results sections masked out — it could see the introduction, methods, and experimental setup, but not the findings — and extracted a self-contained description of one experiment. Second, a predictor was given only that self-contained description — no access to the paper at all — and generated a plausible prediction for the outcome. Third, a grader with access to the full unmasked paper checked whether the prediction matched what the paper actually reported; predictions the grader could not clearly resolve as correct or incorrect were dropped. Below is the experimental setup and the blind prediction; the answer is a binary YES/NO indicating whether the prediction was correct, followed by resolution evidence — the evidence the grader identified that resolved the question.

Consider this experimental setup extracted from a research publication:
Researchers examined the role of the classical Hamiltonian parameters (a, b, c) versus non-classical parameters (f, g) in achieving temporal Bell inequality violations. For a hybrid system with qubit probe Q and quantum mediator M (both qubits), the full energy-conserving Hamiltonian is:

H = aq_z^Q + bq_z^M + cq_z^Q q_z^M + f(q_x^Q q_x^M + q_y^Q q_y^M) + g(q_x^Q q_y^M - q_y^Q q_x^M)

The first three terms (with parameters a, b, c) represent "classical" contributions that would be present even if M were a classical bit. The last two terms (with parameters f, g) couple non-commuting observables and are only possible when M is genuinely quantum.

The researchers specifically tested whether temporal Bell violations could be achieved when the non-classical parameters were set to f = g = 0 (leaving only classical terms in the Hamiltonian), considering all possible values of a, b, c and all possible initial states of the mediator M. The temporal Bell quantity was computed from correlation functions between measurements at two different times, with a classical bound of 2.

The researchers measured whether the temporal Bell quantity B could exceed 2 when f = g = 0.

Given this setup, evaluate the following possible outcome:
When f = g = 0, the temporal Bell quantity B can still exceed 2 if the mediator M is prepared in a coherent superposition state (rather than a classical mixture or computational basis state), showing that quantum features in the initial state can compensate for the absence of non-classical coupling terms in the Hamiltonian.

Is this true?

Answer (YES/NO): NO